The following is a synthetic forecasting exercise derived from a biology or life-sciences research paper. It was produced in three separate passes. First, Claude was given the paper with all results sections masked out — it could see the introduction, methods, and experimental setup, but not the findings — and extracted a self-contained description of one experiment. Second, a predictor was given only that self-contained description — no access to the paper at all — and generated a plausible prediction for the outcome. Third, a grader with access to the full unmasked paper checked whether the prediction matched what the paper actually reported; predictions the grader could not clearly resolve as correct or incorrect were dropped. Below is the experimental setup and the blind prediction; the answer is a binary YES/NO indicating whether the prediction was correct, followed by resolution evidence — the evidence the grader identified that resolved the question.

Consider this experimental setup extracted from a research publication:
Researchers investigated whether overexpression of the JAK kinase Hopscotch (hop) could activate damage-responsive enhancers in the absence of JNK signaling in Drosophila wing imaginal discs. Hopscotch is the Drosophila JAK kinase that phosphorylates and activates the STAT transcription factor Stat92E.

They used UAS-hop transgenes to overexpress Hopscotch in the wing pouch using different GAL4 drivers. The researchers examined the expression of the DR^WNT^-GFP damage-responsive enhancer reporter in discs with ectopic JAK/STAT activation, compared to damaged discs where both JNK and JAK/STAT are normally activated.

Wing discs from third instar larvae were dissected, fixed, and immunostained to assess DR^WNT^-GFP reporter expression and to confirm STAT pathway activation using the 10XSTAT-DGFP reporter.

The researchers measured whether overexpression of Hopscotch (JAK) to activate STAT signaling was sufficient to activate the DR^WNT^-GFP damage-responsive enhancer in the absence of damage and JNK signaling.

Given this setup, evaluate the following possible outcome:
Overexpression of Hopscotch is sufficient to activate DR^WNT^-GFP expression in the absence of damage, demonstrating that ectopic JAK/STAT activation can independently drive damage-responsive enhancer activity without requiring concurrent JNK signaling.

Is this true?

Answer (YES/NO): NO